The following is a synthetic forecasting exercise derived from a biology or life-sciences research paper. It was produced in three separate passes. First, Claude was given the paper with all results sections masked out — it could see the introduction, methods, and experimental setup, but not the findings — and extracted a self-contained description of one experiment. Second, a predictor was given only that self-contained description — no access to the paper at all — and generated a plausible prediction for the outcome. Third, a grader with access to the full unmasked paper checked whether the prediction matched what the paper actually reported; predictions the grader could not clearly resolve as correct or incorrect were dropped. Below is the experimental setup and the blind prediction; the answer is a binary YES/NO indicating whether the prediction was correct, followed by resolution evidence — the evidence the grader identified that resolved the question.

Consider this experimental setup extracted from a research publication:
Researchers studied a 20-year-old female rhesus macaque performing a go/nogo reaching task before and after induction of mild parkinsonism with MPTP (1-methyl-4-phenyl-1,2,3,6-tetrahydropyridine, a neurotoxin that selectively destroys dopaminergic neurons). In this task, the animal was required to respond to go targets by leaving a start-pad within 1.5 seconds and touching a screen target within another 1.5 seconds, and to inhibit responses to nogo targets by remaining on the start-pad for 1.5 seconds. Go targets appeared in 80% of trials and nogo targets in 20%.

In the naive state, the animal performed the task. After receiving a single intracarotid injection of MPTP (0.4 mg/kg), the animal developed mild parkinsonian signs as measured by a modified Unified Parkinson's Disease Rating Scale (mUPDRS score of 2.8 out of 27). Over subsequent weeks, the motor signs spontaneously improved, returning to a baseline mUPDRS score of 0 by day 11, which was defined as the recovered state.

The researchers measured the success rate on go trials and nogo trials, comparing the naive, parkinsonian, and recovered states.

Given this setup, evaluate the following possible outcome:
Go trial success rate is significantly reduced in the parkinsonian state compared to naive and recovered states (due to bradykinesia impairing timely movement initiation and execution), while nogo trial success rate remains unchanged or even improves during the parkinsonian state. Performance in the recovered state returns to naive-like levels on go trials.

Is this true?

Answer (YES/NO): YES